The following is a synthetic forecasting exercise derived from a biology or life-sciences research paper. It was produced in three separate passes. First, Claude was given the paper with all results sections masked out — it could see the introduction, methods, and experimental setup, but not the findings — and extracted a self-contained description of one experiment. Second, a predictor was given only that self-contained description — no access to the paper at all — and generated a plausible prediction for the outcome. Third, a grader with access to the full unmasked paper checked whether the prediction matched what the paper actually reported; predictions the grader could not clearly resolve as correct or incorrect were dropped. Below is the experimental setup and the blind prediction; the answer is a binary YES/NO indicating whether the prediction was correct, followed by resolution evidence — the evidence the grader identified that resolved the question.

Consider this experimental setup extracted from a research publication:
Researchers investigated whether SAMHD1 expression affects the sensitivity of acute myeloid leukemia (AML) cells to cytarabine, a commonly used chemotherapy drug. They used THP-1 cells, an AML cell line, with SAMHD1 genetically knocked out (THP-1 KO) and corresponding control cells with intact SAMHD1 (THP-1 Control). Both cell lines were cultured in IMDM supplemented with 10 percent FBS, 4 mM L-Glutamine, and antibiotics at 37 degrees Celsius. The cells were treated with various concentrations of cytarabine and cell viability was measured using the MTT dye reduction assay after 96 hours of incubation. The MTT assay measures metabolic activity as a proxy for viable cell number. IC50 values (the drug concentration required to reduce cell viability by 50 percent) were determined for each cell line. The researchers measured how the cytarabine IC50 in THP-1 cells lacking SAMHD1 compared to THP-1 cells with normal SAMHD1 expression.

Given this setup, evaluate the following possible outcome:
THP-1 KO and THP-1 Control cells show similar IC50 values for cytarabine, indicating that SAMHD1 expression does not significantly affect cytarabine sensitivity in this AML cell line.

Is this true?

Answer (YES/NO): NO